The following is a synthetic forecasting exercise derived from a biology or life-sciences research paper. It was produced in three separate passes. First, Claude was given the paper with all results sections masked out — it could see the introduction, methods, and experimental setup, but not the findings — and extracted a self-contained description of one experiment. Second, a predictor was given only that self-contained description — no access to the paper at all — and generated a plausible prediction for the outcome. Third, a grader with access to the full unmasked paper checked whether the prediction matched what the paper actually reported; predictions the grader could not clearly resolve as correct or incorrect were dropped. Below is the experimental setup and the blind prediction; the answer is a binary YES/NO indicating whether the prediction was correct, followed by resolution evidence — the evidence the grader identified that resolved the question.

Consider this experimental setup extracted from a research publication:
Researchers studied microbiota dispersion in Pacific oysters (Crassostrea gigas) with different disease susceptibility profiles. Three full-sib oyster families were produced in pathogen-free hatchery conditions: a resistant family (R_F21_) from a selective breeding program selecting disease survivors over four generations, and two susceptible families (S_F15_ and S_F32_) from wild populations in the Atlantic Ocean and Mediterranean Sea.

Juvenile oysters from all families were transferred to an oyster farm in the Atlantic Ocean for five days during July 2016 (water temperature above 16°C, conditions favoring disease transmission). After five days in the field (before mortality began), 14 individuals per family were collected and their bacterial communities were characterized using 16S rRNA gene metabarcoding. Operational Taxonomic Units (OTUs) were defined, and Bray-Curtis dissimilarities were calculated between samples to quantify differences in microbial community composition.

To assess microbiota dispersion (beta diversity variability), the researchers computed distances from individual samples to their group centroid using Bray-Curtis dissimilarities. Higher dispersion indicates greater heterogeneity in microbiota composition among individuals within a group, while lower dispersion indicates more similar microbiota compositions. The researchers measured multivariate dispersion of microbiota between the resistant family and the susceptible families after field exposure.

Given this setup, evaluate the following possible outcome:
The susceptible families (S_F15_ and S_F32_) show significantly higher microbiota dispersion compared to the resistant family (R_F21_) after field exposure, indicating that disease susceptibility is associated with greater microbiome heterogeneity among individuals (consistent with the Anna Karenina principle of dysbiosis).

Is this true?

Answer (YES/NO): NO